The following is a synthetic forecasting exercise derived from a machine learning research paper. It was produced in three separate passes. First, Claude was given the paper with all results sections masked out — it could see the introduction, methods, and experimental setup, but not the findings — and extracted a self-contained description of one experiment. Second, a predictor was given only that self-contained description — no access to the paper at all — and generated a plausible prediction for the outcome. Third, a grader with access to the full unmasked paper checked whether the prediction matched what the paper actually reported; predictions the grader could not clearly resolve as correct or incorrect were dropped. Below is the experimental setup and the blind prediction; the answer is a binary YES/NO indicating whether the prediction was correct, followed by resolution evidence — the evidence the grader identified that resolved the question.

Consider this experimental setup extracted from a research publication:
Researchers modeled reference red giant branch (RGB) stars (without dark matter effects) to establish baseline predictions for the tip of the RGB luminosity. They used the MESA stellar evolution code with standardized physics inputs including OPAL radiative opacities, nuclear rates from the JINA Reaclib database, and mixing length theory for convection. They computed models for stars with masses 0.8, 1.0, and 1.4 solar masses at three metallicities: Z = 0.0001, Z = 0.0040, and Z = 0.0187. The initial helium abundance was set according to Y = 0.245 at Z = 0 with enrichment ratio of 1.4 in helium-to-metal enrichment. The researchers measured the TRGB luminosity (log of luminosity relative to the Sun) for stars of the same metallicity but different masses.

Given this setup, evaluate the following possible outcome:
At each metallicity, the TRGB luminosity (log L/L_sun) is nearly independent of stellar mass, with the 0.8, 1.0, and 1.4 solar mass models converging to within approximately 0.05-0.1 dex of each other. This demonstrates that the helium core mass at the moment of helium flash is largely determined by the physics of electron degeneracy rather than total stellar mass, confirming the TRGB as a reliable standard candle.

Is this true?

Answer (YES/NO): NO